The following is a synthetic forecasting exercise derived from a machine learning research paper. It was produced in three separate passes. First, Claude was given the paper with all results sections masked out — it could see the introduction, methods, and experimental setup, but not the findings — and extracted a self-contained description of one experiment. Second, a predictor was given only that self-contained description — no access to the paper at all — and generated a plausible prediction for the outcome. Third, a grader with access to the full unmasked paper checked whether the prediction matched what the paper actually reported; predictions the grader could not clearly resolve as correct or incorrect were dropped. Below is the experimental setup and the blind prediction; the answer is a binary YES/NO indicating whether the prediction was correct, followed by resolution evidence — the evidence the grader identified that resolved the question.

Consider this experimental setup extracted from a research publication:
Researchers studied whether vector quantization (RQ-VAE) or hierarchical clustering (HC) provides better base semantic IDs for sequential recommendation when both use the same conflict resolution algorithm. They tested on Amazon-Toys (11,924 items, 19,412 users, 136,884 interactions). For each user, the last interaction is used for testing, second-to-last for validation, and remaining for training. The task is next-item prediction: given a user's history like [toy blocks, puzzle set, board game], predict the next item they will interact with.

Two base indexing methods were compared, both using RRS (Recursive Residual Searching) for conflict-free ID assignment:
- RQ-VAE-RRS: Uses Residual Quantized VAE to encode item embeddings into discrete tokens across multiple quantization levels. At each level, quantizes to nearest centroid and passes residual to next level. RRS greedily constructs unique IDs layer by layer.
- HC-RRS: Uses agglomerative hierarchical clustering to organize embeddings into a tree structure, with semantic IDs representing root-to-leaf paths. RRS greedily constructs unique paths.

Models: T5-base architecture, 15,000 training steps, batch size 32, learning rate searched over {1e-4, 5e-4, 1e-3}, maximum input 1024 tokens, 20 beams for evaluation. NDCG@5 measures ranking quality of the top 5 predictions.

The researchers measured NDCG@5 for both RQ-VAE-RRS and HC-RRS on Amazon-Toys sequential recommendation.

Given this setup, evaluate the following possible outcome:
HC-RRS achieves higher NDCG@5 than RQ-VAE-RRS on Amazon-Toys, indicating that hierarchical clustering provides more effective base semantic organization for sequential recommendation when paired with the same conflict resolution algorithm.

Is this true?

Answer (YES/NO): NO